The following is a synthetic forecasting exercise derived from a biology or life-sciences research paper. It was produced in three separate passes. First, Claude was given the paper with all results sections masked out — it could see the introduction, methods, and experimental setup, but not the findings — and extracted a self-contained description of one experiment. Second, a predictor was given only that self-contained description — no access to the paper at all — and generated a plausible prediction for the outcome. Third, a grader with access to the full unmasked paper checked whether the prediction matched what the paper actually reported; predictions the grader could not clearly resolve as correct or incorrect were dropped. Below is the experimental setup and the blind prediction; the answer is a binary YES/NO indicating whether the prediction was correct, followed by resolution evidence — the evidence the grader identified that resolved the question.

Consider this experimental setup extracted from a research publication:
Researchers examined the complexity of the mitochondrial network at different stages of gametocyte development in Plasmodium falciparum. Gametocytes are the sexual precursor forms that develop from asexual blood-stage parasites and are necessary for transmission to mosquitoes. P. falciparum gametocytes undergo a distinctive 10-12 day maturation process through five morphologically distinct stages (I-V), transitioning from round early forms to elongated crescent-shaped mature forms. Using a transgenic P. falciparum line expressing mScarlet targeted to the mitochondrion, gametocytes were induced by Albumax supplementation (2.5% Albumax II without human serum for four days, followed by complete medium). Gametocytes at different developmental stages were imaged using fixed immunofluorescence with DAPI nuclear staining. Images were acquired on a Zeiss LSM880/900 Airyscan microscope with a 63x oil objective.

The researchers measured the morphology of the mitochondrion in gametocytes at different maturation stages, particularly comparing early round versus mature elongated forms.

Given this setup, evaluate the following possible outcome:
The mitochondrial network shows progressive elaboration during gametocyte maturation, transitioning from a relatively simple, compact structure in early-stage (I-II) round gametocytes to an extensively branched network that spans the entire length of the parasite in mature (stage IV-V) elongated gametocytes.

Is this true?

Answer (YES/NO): NO